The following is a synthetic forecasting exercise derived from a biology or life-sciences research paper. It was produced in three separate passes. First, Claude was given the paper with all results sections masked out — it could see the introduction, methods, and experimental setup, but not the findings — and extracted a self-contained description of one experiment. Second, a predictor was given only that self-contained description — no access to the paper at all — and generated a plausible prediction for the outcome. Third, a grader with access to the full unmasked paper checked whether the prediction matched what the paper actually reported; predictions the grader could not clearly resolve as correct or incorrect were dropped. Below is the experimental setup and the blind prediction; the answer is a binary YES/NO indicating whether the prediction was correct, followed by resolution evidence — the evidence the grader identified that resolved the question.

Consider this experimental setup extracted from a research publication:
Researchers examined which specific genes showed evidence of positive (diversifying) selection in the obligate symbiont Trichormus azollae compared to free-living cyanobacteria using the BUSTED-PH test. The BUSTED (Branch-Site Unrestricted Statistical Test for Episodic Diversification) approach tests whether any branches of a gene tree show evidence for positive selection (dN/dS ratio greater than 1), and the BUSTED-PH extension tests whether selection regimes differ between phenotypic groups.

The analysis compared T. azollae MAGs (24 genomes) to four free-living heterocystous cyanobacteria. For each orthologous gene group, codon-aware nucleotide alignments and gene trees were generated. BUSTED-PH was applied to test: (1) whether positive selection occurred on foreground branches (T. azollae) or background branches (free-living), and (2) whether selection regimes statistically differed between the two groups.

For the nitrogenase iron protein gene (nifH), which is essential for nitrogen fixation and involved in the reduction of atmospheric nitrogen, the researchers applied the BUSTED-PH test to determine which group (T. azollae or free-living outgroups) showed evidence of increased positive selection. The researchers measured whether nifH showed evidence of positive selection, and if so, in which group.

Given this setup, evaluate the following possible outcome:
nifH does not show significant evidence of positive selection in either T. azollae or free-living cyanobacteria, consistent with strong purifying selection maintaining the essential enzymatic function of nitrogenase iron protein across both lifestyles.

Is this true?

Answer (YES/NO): NO